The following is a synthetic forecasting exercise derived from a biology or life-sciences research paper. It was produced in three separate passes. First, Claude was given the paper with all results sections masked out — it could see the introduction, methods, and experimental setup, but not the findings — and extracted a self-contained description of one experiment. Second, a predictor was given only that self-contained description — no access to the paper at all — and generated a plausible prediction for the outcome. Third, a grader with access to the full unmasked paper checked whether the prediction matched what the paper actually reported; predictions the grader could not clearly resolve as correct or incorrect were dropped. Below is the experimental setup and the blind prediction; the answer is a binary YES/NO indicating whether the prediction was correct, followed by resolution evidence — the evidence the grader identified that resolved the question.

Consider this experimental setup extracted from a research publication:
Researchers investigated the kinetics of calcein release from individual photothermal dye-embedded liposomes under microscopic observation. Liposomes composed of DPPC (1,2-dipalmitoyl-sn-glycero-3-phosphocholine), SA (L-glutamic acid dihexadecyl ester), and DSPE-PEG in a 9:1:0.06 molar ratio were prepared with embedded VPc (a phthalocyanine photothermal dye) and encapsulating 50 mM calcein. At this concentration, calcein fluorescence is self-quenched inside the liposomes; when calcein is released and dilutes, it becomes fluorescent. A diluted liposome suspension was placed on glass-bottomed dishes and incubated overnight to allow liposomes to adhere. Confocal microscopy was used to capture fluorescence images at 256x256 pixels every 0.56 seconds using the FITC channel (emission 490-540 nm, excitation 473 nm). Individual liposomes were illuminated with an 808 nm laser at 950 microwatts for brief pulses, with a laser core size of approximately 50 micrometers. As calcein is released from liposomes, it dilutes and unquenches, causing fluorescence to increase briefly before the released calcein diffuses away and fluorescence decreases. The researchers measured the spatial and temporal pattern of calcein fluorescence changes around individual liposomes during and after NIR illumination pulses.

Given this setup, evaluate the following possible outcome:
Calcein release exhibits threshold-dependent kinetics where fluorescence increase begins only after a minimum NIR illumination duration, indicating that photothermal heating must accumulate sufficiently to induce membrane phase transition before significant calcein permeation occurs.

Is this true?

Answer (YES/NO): NO